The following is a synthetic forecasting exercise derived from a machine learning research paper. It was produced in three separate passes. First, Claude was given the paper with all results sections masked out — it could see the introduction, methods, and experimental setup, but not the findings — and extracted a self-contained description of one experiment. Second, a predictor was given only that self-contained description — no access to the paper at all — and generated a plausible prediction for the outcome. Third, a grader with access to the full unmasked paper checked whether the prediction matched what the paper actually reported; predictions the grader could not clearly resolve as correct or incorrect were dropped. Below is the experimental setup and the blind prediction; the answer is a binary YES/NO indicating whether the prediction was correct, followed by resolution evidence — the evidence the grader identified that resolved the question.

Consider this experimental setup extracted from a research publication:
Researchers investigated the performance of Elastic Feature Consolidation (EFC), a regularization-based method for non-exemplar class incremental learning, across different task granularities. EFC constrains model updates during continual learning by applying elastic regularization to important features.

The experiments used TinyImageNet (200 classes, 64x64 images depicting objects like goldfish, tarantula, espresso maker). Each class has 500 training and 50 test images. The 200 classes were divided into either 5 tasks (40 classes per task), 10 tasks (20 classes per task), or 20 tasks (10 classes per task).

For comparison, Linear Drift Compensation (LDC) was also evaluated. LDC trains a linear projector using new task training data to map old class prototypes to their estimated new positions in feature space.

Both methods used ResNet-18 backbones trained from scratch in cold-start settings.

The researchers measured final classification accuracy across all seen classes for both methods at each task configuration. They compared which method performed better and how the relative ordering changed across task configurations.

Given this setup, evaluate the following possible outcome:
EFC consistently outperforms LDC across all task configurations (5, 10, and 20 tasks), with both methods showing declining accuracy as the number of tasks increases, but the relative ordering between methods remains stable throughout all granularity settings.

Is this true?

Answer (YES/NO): NO